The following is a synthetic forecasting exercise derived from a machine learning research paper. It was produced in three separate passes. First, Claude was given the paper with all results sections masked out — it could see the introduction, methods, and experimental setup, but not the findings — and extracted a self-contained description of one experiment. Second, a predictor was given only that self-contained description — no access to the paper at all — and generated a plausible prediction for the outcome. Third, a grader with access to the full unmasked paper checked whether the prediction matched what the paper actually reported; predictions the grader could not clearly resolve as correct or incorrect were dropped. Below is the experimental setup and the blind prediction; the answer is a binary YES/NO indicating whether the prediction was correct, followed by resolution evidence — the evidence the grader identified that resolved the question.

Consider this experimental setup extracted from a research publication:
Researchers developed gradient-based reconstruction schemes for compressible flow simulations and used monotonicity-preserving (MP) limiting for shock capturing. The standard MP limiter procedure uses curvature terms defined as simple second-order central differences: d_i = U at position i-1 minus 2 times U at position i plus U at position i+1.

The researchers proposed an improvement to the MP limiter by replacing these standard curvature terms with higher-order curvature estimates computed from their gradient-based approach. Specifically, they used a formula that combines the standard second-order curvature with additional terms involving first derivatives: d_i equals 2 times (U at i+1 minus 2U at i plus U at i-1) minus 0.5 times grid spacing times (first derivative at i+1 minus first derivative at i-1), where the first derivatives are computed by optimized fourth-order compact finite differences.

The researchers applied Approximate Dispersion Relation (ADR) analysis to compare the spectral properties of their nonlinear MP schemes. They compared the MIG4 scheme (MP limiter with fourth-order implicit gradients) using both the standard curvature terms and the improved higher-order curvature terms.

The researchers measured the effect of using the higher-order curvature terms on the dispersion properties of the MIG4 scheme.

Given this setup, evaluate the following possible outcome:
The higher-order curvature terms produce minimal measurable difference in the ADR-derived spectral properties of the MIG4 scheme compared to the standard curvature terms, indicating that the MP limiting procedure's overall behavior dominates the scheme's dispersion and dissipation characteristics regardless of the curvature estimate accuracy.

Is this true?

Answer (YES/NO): NO